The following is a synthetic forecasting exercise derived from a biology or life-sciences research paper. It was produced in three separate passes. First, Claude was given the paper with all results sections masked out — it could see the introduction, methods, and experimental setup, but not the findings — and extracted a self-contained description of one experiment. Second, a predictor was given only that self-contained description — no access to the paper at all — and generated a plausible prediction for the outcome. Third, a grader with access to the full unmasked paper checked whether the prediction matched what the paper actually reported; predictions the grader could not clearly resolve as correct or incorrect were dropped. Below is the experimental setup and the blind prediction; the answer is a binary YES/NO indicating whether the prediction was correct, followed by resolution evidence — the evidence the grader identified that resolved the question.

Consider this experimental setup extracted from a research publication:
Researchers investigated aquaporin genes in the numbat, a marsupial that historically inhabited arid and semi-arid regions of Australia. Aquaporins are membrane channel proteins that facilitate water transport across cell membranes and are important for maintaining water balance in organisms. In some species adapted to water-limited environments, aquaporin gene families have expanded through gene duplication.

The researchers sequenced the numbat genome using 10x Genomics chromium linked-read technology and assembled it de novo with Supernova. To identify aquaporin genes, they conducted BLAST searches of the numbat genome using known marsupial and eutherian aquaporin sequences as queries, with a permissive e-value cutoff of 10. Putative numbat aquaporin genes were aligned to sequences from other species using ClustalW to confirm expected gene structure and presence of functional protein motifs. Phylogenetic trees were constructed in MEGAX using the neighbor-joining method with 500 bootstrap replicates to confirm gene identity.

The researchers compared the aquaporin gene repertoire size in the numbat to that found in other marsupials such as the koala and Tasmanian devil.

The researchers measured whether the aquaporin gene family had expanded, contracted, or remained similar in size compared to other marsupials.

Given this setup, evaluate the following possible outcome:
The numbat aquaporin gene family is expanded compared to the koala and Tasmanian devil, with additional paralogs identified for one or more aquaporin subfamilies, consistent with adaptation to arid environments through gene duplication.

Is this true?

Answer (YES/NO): NO